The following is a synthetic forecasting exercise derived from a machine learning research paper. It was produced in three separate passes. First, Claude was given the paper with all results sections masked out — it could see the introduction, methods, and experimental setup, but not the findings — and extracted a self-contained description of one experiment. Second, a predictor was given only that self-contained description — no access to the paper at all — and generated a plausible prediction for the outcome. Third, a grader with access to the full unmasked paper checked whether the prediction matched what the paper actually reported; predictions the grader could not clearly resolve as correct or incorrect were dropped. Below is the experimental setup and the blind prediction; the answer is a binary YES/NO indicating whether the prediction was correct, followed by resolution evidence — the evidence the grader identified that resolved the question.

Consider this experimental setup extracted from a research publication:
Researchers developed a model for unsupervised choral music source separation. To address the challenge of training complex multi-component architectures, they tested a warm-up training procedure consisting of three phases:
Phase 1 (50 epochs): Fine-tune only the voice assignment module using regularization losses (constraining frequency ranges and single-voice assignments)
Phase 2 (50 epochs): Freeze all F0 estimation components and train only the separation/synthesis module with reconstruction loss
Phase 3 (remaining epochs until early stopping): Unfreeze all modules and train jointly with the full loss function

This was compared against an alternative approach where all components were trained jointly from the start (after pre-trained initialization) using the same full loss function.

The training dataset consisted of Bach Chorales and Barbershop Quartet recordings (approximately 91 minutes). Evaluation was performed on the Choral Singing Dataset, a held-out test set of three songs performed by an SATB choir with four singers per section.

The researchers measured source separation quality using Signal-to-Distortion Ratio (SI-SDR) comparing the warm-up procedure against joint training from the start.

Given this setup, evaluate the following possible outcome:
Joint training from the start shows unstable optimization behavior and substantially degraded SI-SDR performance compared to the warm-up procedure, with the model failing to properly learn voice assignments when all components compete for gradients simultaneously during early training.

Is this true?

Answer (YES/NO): NO